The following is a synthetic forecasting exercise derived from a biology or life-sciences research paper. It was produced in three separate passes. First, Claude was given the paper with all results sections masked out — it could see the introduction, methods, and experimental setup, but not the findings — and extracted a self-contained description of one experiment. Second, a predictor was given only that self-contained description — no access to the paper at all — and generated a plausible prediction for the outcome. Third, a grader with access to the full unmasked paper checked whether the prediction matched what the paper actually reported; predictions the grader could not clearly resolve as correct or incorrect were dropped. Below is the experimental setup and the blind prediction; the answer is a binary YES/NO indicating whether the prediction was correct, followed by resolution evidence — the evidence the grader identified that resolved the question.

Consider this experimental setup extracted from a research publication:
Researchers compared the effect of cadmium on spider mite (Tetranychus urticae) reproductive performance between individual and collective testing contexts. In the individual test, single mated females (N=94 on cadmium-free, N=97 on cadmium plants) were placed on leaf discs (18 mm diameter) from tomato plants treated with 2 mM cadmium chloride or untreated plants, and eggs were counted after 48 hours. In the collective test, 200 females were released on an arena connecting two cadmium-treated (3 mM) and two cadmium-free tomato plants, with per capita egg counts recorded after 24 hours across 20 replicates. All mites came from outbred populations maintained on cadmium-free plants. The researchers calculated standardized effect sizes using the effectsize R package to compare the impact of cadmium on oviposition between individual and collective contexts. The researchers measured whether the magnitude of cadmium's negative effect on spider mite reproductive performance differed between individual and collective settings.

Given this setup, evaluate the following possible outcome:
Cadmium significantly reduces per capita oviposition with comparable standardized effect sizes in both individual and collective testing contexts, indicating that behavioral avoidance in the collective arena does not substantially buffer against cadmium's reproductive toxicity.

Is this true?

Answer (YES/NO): YES